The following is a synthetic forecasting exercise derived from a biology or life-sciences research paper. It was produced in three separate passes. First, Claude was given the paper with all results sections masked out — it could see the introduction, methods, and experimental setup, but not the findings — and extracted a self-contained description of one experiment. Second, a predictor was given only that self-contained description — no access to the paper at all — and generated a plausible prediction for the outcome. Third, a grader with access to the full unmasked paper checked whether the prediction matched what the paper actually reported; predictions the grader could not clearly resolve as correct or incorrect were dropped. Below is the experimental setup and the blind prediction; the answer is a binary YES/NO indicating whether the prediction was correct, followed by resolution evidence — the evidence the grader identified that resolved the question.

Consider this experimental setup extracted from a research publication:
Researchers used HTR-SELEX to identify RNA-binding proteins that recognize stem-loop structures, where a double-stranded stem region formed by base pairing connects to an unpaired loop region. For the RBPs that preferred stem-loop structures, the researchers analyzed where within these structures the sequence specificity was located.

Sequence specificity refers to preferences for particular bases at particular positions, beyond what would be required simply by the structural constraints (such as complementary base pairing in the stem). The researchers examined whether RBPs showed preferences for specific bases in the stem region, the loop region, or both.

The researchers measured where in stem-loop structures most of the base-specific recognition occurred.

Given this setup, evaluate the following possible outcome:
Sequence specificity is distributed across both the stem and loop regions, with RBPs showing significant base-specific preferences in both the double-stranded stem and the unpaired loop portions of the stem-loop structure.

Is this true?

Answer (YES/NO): NO